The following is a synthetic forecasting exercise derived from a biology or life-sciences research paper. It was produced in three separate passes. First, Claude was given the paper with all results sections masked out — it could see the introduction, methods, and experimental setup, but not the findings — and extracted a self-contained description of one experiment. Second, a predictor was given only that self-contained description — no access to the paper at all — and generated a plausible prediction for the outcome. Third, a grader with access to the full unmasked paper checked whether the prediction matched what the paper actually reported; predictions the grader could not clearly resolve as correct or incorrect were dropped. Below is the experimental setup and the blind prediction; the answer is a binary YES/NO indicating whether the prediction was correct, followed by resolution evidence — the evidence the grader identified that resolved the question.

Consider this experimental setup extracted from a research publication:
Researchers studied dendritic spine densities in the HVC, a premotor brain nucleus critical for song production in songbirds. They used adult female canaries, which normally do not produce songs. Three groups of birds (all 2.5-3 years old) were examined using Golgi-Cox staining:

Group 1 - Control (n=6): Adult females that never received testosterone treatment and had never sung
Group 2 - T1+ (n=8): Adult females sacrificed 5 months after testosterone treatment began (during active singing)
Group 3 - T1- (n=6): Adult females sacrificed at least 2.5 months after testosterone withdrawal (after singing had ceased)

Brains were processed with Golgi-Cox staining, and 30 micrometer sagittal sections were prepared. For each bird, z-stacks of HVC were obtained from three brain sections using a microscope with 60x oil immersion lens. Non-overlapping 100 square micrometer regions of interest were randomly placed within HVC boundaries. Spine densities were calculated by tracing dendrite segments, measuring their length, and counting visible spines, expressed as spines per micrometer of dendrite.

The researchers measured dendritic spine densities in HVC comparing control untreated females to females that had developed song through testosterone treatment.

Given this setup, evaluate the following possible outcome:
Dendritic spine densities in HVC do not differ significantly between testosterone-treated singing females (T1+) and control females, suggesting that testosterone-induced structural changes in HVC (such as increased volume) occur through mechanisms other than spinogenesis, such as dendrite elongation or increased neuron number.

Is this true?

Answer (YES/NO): NO